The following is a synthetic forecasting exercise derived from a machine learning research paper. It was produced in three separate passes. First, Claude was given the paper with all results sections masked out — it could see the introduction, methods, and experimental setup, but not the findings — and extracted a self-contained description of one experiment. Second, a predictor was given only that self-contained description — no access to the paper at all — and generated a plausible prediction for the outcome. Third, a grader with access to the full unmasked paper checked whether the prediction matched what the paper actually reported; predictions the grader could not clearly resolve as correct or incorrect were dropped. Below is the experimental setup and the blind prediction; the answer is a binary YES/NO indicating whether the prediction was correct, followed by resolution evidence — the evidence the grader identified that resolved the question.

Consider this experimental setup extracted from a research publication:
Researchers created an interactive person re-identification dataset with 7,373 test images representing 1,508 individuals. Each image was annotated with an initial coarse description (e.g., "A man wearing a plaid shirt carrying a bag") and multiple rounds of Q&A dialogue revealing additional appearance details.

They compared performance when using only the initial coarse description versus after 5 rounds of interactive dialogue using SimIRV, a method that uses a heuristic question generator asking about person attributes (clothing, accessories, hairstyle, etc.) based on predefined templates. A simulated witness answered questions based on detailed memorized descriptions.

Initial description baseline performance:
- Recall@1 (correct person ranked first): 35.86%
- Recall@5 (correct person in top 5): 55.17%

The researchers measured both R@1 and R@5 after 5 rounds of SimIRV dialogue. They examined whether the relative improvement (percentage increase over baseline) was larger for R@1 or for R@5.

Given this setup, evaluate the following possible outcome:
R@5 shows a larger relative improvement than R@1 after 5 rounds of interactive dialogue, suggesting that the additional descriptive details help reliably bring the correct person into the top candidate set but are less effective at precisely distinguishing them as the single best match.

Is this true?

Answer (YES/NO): NO